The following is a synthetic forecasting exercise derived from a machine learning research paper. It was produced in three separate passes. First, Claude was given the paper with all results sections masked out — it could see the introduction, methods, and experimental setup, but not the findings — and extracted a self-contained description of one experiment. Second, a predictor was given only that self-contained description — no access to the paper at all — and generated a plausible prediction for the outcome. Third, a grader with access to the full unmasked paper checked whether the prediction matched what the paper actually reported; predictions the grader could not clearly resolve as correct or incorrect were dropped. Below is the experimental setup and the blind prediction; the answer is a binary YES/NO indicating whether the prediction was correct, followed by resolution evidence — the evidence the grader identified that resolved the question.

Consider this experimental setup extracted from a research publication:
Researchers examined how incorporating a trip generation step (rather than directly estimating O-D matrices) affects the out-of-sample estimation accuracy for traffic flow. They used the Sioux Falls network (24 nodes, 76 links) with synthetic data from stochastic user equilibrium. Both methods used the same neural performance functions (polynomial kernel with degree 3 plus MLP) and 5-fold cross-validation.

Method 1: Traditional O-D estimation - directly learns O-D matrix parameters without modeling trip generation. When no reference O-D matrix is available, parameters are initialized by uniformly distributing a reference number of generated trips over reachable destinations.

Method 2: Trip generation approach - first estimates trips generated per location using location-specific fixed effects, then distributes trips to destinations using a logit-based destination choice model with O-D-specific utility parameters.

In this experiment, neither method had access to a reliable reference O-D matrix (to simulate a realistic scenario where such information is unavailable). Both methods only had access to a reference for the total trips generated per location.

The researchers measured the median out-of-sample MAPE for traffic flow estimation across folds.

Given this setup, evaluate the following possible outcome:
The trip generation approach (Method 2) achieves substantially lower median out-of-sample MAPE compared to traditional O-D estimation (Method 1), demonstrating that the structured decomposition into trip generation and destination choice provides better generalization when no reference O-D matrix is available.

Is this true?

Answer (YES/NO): NO